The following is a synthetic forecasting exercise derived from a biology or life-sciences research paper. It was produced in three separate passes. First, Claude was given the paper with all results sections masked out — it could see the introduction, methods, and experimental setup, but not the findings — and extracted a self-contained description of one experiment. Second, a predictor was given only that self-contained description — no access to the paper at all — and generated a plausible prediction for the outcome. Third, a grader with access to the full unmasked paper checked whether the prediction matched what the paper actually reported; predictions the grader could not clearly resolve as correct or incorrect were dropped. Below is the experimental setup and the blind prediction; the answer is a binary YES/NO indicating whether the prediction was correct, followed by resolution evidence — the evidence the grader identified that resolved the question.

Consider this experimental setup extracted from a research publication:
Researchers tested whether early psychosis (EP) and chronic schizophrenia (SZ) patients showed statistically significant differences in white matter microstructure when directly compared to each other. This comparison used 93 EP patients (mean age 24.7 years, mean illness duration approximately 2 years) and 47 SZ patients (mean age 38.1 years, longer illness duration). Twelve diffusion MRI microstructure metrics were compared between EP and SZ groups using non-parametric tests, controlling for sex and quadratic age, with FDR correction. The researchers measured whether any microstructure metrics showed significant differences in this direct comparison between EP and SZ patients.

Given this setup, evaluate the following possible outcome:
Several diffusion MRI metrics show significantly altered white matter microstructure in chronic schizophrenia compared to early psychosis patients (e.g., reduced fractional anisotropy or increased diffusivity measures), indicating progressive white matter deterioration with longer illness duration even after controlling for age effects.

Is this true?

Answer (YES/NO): NO